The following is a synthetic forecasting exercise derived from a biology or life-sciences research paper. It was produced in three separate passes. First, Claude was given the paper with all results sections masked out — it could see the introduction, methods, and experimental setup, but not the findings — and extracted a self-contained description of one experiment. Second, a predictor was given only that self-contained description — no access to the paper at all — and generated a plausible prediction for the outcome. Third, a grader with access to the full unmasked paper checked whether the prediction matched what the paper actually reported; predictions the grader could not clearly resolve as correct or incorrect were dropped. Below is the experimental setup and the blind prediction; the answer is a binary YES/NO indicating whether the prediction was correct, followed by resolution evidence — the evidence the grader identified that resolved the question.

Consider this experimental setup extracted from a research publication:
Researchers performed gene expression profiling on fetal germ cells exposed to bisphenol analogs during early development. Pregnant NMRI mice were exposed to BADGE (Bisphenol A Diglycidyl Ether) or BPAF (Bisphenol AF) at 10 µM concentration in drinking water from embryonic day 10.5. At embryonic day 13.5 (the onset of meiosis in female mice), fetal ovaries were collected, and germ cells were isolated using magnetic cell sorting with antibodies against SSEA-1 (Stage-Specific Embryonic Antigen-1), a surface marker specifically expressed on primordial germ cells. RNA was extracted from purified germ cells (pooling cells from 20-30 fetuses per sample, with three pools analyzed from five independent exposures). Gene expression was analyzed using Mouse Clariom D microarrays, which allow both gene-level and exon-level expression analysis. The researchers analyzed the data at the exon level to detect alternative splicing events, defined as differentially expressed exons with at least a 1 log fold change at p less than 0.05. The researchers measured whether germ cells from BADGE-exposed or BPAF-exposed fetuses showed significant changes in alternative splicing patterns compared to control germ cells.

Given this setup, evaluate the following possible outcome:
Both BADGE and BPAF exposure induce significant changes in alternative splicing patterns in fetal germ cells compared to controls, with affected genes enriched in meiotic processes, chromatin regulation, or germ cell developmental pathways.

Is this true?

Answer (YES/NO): YES